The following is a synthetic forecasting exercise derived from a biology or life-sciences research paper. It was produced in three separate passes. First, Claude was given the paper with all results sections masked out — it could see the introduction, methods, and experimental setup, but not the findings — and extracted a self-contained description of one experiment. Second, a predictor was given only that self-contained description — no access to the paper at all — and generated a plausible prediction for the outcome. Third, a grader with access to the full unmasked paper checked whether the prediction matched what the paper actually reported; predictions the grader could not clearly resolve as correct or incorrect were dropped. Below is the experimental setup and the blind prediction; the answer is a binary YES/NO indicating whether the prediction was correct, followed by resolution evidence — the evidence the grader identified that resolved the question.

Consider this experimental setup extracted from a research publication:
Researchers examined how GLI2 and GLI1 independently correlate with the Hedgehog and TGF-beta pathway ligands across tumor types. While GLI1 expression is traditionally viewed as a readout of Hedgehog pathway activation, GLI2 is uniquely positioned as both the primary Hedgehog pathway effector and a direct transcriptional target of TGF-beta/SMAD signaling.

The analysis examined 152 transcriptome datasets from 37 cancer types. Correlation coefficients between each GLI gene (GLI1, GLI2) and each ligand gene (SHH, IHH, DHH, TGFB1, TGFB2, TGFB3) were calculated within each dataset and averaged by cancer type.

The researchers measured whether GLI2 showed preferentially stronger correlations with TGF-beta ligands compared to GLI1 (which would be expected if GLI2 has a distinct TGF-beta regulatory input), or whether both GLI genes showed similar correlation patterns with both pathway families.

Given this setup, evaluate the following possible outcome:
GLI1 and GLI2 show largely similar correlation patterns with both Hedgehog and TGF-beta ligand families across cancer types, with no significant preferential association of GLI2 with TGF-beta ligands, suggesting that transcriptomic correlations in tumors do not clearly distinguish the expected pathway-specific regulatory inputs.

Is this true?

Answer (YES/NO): YES